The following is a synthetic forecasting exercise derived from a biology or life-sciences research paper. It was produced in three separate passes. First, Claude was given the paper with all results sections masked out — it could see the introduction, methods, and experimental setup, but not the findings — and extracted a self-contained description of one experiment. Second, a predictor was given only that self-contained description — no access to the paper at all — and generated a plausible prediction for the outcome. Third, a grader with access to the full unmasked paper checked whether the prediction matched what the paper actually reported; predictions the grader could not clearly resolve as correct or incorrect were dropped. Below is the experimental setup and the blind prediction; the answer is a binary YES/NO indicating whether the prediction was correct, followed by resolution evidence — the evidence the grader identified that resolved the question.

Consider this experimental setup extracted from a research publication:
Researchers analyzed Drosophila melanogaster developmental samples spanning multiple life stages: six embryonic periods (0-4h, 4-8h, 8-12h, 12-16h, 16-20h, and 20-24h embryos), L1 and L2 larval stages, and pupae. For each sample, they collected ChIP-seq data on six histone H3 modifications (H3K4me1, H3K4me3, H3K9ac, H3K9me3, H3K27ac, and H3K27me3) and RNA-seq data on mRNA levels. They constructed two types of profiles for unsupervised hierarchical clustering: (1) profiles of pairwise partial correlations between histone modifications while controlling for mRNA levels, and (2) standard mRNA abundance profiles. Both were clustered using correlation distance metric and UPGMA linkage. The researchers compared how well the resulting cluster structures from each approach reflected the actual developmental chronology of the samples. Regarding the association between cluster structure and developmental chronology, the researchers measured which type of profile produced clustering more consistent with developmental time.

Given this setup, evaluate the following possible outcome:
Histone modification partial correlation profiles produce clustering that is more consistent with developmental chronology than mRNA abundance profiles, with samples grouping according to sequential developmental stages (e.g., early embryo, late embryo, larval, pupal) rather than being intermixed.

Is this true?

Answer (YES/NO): YES